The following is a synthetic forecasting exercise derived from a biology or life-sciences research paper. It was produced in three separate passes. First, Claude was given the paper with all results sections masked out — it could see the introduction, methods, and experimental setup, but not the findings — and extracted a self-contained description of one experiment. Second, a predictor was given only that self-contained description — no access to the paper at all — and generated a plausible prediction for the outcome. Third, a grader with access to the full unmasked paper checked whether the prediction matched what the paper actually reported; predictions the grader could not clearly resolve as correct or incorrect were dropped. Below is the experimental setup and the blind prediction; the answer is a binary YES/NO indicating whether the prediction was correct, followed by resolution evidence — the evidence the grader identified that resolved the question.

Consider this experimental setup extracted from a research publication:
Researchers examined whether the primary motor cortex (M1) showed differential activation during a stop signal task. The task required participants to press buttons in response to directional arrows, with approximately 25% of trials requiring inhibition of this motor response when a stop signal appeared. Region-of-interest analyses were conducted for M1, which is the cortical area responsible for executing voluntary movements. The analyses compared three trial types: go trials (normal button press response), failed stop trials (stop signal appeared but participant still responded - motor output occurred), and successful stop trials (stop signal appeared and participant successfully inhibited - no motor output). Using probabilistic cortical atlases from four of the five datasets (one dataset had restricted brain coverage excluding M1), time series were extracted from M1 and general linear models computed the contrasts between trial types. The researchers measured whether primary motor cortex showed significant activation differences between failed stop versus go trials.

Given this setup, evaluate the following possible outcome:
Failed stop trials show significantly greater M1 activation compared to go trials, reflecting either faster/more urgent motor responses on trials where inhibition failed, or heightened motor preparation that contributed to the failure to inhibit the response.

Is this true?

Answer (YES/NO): NO